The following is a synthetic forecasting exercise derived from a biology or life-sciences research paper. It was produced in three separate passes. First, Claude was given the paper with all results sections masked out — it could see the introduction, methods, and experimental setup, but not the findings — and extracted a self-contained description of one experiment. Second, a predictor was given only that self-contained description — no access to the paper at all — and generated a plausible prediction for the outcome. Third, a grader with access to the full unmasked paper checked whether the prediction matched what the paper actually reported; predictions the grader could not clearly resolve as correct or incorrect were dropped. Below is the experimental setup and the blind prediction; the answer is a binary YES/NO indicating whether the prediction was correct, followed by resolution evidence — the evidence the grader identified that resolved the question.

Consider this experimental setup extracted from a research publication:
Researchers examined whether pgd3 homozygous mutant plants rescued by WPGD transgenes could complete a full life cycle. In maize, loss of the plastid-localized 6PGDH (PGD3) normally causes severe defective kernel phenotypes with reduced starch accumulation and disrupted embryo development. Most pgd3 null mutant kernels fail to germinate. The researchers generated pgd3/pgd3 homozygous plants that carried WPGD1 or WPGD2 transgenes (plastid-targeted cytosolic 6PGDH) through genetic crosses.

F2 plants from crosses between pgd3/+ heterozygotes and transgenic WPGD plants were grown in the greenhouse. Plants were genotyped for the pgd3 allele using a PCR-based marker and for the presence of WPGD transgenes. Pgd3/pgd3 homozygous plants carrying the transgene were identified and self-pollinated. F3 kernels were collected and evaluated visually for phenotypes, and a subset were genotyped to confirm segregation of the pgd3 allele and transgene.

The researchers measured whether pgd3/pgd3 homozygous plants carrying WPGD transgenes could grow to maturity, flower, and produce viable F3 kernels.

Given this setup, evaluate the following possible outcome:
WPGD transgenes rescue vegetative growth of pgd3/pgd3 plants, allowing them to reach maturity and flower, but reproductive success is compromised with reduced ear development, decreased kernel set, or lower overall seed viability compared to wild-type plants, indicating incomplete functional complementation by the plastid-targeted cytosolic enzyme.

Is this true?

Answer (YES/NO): NO